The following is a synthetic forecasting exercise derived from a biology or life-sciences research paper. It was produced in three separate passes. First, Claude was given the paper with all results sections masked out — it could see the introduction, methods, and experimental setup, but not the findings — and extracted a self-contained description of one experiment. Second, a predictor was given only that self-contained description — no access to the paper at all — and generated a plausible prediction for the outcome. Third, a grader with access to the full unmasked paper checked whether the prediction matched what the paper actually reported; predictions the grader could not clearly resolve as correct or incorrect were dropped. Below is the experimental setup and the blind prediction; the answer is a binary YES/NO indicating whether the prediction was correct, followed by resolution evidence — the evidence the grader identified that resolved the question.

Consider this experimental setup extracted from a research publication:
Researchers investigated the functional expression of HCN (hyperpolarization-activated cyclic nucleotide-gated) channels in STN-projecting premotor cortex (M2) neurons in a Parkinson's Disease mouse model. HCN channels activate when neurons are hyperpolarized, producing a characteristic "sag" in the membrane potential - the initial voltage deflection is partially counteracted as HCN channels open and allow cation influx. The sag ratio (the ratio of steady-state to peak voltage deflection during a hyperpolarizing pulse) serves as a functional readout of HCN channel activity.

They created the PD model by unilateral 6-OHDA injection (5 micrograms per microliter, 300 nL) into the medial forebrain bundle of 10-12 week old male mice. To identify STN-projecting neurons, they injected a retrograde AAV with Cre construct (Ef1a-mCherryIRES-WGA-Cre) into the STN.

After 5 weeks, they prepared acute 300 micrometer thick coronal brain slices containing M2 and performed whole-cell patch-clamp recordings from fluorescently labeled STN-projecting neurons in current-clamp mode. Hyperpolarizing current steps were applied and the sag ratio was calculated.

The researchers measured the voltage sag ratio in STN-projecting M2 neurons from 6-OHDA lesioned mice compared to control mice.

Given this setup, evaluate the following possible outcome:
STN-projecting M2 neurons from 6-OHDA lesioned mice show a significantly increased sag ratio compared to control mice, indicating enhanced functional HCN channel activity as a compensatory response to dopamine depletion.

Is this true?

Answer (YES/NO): YES